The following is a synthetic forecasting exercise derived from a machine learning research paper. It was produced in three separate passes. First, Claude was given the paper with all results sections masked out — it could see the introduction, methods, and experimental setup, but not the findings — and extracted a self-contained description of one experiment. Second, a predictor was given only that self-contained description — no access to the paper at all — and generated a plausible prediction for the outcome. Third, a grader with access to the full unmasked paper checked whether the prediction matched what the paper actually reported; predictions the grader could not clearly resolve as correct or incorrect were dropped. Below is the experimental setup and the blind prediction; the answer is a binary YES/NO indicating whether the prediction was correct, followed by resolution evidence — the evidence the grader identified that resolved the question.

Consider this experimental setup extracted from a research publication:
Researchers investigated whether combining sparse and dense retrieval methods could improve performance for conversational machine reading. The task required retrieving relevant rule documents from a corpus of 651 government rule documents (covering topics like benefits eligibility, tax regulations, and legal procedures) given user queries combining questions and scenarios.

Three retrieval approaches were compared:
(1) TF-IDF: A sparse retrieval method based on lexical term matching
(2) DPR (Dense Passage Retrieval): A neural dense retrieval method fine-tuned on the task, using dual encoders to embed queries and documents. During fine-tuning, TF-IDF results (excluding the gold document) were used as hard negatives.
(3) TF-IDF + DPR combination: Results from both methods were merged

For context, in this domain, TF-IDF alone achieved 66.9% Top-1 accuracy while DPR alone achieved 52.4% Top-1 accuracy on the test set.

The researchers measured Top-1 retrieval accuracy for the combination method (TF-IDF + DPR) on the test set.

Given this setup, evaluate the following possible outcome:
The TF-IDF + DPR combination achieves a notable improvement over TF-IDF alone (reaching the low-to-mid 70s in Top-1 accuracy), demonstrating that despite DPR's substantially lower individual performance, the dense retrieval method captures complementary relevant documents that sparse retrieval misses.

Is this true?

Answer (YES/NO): NO